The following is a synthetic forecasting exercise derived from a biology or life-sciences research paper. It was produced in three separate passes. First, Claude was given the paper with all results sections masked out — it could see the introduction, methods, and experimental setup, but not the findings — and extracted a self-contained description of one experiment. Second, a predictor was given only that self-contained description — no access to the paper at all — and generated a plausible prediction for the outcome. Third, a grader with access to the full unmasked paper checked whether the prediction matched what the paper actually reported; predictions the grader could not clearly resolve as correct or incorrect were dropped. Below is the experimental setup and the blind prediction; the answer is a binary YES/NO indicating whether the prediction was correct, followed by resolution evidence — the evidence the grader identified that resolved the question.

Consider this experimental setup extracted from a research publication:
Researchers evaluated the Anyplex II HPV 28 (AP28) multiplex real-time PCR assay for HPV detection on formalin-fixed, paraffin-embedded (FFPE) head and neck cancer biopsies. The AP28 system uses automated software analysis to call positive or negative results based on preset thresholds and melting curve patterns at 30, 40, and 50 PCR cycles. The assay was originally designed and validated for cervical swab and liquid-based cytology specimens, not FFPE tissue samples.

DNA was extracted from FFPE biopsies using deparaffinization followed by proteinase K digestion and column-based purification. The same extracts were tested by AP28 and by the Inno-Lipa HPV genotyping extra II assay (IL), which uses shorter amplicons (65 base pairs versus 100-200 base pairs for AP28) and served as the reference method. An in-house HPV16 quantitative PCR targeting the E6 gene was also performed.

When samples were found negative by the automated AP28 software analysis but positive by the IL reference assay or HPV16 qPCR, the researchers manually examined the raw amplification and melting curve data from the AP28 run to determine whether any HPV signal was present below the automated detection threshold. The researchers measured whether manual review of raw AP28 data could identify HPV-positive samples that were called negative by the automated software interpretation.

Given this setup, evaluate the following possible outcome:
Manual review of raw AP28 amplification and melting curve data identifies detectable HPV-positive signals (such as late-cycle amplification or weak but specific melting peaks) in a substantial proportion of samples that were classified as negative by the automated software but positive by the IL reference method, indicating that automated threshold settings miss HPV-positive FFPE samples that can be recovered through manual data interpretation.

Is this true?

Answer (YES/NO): NO